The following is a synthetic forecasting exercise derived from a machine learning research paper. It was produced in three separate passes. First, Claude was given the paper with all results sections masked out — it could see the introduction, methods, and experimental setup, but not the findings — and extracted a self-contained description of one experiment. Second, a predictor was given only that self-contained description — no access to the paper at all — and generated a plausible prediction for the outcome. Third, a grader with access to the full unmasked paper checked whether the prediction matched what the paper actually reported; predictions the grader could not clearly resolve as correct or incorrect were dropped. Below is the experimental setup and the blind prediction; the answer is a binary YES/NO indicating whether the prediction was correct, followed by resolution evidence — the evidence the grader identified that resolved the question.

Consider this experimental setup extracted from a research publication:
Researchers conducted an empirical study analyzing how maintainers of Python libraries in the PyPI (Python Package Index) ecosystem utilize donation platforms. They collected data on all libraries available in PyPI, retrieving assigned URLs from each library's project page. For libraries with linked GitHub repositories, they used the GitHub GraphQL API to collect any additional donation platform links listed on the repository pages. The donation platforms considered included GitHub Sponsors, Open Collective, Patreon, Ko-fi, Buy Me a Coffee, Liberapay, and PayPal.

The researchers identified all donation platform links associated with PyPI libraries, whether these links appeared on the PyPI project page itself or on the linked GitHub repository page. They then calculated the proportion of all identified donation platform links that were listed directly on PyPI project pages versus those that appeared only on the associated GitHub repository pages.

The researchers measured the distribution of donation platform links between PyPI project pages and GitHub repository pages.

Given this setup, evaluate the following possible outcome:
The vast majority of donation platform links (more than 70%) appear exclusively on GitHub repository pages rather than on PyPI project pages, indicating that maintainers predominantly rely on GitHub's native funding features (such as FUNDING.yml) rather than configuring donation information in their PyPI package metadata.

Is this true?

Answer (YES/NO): YES